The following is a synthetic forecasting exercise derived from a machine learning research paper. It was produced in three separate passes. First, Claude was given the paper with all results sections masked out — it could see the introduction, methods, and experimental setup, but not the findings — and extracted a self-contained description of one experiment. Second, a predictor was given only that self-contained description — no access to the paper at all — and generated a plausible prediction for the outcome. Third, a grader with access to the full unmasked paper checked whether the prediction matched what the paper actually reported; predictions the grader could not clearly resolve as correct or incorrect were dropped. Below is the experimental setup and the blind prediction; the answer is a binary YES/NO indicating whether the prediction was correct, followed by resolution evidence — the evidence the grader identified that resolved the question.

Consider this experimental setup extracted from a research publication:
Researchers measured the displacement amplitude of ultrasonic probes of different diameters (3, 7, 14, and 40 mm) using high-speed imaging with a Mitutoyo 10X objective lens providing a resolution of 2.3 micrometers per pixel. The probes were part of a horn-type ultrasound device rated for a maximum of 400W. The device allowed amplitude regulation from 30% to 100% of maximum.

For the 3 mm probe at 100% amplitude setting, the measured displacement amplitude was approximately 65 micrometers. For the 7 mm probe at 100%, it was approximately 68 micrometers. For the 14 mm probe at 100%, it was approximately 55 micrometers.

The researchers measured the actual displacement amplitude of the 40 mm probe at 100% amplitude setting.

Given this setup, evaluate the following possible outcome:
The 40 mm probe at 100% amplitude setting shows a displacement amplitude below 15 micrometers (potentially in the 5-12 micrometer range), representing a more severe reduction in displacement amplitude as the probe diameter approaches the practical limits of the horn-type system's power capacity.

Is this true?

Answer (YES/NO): YES